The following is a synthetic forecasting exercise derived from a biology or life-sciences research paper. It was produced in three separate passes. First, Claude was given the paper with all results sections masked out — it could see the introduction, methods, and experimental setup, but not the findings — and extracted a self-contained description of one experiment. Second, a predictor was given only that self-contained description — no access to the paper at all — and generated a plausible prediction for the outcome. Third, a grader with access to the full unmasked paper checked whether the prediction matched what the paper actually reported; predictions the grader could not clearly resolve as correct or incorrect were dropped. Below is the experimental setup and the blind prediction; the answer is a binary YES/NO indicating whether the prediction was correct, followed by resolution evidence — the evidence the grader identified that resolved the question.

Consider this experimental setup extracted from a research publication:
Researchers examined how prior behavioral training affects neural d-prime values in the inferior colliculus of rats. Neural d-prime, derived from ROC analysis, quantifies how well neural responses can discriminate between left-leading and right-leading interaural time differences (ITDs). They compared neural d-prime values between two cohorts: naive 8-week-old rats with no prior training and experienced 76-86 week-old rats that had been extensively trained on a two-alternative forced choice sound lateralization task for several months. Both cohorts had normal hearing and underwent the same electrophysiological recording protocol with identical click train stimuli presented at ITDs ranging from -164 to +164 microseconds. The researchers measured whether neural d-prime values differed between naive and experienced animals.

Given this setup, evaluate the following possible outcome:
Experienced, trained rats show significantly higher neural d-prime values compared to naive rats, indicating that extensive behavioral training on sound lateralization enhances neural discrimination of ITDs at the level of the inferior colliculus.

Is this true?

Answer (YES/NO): NO